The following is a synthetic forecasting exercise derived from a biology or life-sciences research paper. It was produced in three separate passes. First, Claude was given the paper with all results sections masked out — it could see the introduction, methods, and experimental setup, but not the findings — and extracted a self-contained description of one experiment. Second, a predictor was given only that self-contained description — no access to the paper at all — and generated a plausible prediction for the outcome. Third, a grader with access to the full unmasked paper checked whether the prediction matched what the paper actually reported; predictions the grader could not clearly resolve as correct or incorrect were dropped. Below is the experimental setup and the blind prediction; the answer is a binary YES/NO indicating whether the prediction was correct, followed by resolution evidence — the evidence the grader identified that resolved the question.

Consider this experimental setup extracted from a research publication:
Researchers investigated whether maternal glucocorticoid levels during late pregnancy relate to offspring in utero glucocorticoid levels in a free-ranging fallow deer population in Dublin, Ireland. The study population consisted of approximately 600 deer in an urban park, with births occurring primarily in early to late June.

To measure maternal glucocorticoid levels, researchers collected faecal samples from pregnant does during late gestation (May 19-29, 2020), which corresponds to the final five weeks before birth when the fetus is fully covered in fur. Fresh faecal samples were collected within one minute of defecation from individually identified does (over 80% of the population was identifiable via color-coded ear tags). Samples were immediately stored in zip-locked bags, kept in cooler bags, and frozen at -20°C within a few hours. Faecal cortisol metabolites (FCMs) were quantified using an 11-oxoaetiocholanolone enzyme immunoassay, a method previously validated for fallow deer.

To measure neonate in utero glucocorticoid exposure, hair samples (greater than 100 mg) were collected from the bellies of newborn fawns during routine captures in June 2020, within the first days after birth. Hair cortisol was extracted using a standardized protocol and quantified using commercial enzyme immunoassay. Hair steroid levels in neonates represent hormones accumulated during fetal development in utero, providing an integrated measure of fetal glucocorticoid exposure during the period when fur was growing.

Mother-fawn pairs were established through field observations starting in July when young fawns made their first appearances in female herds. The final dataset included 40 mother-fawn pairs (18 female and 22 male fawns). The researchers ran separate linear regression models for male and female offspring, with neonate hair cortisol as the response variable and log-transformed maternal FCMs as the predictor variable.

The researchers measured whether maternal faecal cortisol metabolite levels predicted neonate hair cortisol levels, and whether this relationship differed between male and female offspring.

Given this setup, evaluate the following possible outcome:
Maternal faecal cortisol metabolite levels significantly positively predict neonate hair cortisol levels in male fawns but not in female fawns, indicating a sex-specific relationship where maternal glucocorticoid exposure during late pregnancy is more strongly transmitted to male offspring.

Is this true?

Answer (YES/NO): NO